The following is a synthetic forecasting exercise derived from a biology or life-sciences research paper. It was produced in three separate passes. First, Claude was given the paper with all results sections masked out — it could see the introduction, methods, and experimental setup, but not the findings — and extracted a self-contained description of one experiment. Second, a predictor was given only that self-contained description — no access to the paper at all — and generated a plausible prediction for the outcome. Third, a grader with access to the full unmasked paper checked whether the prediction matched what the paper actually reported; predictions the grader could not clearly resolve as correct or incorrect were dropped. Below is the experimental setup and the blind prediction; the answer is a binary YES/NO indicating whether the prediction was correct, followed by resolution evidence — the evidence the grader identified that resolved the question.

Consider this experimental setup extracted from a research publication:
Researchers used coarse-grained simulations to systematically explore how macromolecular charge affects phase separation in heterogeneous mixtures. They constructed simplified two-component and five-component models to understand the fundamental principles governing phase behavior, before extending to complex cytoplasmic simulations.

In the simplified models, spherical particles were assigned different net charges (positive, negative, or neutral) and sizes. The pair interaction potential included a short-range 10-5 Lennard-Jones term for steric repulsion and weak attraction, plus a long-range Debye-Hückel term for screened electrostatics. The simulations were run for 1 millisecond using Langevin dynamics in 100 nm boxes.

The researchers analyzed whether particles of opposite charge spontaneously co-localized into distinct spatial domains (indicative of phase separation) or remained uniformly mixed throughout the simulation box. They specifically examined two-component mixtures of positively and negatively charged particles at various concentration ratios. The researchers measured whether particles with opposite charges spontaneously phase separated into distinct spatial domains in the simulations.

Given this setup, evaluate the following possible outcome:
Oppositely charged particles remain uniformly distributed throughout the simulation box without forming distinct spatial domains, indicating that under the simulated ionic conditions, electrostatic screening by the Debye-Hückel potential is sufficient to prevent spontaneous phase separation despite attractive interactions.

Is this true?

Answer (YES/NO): NO